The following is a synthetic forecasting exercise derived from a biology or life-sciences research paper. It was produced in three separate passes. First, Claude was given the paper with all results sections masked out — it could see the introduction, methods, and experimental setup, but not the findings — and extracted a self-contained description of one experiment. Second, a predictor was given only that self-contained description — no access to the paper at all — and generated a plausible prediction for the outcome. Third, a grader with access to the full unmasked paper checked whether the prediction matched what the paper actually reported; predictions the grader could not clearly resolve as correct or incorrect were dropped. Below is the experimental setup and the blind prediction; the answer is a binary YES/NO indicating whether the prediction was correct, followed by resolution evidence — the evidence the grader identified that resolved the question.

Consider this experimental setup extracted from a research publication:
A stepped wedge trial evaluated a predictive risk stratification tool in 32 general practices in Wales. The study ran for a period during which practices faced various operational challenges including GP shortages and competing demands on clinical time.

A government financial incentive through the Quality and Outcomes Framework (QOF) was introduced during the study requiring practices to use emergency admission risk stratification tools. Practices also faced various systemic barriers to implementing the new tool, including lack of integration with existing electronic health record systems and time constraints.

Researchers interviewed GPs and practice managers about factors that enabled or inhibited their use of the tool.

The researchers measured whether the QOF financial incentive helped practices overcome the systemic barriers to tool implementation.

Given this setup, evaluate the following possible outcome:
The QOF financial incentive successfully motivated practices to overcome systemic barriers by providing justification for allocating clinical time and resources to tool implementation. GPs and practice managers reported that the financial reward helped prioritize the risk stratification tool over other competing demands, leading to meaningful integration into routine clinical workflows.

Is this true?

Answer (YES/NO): NO